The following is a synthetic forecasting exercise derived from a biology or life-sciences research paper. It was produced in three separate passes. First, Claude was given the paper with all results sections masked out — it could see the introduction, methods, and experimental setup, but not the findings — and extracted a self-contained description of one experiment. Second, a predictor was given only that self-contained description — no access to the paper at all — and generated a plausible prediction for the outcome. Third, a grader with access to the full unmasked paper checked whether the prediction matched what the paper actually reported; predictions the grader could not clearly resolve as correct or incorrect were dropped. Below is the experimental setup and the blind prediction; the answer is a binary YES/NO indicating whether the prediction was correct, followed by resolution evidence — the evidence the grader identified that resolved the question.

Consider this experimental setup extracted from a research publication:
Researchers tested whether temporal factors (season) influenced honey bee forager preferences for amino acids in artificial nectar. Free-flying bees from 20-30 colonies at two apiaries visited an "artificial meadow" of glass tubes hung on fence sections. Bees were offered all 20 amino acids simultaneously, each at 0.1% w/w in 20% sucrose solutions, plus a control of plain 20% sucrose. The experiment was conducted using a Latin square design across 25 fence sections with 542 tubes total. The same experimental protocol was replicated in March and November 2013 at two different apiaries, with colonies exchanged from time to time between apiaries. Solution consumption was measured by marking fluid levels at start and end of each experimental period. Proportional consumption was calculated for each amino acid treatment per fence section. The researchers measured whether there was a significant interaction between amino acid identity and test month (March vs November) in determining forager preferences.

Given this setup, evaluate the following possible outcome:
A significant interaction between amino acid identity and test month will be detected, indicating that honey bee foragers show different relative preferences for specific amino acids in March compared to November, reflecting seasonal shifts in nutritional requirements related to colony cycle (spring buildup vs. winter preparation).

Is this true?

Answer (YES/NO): NO